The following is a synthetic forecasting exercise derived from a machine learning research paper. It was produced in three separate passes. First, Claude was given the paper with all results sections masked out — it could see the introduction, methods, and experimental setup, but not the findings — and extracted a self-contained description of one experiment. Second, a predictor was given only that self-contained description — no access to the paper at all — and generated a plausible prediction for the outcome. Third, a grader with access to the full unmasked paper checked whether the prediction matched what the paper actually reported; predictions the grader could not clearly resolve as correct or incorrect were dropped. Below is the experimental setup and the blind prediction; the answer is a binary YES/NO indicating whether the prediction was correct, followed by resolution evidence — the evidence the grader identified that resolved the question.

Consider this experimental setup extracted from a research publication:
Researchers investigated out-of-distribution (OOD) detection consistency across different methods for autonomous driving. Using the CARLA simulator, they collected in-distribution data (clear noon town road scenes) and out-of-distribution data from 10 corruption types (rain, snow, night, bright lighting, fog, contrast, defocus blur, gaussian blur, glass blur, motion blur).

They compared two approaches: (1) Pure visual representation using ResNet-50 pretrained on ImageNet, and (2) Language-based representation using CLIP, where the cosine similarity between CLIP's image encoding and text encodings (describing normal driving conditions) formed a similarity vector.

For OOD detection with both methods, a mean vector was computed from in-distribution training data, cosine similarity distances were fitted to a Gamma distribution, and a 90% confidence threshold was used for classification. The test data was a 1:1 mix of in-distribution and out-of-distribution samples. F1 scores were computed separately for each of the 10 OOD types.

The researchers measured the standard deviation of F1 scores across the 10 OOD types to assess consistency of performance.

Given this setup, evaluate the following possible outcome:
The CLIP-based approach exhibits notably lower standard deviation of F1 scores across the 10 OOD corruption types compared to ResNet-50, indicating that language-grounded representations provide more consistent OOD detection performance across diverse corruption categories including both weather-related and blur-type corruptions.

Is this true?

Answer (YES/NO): NO